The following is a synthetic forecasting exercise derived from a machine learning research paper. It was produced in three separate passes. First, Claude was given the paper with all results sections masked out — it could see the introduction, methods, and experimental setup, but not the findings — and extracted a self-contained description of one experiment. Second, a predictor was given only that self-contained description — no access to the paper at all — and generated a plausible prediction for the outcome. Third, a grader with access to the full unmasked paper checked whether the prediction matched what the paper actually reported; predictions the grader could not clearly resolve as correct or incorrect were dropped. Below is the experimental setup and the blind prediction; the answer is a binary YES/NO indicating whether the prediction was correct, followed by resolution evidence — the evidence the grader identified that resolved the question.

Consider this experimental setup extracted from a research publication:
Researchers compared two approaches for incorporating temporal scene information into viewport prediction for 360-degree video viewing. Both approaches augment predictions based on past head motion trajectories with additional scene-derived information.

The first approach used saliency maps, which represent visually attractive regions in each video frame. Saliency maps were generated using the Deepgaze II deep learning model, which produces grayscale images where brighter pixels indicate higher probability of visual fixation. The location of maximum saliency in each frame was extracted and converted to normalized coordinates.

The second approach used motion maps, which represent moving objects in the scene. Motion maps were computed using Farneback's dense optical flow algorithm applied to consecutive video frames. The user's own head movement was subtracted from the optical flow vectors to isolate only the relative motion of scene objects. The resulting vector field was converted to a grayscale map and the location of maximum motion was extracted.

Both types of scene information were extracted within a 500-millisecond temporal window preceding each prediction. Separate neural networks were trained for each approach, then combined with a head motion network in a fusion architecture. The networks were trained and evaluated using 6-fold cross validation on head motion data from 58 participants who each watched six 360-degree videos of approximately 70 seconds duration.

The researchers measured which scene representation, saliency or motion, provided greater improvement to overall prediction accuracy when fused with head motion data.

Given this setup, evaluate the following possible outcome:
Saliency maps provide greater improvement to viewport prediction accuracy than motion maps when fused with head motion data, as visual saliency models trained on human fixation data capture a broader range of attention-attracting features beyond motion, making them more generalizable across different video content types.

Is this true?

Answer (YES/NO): YES